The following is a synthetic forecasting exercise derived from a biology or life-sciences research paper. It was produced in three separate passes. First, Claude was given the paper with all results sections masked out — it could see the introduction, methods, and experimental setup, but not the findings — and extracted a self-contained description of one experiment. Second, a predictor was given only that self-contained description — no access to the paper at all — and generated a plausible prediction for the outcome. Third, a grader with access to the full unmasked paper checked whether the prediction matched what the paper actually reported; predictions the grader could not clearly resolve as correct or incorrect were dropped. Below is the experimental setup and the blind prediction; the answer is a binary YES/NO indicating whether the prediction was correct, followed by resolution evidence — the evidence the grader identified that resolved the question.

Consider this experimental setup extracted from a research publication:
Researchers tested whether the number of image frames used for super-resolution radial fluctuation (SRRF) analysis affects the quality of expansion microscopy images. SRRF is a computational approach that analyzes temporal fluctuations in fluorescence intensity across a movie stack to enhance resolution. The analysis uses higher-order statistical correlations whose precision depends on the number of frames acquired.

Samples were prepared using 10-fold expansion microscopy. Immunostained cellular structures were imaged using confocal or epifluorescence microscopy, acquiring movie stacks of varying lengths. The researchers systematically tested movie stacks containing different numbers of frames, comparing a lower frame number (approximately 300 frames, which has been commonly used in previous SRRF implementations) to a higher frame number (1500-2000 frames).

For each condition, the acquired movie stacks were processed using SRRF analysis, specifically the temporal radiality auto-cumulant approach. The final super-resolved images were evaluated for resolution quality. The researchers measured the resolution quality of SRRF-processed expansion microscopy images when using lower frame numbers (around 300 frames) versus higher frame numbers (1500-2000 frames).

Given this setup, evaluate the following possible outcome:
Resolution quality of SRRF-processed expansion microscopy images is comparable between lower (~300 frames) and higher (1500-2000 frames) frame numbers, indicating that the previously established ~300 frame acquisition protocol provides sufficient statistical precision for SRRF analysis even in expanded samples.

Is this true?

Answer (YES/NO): NO